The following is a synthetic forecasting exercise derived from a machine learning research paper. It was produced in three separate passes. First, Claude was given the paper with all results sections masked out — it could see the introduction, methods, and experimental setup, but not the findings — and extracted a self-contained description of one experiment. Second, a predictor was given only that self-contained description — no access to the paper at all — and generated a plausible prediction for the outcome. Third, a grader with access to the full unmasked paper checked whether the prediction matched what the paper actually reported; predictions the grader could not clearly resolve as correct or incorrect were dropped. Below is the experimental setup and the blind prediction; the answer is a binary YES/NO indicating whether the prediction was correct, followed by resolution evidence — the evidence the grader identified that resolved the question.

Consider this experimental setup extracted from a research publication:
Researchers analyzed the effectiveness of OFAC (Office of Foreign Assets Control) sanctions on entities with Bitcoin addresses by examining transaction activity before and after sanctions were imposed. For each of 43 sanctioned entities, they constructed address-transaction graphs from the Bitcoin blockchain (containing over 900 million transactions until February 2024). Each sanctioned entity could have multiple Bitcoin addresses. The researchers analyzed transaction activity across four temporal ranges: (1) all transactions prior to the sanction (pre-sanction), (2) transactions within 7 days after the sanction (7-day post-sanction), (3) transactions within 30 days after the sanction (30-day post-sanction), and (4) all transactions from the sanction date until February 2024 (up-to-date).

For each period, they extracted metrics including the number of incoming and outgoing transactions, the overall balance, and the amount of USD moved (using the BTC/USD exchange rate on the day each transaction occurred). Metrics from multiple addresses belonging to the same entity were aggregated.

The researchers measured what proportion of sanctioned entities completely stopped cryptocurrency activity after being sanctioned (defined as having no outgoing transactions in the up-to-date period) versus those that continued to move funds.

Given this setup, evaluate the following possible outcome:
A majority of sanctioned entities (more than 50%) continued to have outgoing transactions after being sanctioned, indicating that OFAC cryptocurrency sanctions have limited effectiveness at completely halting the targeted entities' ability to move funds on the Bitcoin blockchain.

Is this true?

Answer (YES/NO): NO